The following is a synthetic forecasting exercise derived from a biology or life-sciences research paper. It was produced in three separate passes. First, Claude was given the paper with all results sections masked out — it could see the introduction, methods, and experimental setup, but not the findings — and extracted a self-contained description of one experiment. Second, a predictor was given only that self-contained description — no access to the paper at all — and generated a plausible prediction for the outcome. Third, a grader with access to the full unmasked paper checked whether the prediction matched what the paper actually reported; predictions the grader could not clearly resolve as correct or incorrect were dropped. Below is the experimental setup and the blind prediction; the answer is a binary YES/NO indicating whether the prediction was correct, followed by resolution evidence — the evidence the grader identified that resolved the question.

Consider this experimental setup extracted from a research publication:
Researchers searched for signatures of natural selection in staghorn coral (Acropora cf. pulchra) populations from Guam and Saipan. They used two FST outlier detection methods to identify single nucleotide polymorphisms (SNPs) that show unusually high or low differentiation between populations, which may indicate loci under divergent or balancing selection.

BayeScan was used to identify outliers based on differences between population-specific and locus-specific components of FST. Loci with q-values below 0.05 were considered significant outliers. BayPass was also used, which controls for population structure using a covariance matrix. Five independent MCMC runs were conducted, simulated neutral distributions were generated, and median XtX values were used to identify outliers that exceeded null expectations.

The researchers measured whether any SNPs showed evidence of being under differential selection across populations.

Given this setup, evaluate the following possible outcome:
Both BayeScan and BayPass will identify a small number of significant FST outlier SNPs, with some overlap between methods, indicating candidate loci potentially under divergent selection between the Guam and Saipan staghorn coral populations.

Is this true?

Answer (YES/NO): NO